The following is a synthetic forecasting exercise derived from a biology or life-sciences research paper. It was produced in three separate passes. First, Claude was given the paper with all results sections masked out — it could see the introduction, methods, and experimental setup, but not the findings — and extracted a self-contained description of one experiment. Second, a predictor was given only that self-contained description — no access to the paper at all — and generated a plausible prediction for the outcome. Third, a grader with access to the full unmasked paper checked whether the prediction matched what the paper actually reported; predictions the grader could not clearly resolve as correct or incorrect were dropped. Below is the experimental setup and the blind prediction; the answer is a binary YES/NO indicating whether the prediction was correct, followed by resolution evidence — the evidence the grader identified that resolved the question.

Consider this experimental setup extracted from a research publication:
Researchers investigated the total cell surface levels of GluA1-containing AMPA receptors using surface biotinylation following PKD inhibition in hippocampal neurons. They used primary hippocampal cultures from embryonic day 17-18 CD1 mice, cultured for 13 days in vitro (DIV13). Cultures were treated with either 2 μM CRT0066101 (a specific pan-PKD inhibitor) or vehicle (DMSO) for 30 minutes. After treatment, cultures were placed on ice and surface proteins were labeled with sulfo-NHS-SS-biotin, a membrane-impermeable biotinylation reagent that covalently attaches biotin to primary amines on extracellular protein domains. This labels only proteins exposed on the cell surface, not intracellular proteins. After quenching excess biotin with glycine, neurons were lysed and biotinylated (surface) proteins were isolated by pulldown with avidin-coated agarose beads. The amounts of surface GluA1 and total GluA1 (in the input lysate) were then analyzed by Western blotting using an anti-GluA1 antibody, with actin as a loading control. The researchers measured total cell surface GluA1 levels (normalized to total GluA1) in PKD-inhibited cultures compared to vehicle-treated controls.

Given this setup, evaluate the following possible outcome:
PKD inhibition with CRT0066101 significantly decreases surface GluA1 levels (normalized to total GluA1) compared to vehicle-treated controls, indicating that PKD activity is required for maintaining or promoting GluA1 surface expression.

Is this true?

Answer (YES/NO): NO